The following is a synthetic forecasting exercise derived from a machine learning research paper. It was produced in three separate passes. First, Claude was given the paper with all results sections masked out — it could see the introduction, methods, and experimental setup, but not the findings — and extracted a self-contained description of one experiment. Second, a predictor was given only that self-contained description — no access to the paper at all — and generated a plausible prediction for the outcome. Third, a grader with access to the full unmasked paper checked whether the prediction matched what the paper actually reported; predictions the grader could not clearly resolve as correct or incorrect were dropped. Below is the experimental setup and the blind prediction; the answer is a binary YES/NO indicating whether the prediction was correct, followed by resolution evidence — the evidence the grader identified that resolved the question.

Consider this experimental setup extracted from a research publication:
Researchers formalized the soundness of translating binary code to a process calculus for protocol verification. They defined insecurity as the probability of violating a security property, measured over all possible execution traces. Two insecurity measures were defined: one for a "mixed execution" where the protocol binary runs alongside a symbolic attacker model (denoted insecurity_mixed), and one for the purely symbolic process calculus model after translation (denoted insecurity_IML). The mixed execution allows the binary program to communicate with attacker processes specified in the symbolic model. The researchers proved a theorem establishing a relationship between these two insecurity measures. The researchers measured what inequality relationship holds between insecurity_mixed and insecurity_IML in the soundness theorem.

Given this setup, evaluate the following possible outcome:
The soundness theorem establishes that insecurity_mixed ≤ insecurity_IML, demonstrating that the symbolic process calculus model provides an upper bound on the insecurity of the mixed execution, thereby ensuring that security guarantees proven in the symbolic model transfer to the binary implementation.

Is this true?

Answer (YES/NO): YES